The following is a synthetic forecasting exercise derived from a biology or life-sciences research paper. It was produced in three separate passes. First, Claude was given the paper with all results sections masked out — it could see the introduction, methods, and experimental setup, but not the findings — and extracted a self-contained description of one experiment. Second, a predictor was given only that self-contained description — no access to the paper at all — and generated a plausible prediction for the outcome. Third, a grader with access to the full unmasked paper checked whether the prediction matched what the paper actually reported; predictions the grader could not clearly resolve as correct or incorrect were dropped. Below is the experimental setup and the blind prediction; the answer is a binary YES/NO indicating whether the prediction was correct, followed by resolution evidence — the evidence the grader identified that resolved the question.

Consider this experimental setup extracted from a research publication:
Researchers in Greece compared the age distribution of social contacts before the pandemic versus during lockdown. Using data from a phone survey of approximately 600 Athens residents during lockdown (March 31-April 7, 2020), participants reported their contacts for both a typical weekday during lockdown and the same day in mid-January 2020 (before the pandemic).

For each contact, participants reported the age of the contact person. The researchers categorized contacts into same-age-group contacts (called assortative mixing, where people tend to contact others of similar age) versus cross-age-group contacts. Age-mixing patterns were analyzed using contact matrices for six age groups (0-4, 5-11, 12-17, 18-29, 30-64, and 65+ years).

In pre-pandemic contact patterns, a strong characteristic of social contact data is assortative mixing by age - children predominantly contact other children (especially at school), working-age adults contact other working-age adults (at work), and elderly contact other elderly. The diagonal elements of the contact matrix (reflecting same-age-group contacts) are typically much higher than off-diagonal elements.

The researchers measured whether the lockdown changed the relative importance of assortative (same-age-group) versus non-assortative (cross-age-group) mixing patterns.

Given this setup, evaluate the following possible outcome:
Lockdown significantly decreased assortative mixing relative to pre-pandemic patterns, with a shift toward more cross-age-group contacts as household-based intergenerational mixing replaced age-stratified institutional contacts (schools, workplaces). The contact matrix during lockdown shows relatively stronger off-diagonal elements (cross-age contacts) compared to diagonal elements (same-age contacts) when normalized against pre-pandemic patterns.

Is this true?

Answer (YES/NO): YES